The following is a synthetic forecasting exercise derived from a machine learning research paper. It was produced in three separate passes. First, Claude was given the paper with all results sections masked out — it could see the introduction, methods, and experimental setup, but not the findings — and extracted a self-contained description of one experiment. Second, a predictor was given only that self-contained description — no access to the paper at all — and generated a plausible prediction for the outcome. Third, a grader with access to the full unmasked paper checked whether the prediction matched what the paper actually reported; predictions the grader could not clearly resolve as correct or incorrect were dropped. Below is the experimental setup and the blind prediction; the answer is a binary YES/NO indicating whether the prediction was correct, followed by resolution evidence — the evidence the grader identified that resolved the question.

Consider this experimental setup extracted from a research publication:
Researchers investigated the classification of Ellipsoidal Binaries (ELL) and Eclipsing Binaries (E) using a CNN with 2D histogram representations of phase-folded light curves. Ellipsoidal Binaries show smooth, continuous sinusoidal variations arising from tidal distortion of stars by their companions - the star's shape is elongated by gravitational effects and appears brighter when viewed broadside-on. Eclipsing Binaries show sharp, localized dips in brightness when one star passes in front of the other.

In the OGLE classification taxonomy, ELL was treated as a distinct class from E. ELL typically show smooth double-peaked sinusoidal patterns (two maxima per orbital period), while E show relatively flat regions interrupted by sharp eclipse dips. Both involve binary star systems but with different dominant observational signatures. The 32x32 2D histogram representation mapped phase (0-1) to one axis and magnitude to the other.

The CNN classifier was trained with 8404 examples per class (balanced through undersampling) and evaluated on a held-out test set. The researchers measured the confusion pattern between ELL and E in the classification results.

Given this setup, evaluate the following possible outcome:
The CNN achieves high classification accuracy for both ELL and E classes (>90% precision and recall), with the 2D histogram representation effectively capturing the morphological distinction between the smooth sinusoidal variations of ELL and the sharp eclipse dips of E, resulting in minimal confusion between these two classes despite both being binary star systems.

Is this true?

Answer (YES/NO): NO